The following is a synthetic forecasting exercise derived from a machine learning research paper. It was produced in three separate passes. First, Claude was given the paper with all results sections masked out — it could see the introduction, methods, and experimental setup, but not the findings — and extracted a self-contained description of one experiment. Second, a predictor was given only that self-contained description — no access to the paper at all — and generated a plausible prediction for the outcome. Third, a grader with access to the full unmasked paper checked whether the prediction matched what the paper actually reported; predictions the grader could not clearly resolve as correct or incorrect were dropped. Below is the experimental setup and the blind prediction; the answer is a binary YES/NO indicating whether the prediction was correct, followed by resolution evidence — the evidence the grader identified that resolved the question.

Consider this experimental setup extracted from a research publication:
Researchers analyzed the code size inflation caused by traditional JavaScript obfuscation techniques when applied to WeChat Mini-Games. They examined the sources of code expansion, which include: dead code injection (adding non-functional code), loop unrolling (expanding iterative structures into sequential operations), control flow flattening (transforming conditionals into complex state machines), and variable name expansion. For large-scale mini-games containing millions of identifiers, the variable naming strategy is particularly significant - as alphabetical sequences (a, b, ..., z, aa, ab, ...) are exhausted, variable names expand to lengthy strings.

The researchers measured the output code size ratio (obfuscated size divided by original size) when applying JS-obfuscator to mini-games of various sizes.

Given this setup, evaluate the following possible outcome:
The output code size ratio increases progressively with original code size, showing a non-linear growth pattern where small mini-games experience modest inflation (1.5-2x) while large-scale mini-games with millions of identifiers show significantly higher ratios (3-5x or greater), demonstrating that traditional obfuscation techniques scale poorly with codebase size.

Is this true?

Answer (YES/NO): NO